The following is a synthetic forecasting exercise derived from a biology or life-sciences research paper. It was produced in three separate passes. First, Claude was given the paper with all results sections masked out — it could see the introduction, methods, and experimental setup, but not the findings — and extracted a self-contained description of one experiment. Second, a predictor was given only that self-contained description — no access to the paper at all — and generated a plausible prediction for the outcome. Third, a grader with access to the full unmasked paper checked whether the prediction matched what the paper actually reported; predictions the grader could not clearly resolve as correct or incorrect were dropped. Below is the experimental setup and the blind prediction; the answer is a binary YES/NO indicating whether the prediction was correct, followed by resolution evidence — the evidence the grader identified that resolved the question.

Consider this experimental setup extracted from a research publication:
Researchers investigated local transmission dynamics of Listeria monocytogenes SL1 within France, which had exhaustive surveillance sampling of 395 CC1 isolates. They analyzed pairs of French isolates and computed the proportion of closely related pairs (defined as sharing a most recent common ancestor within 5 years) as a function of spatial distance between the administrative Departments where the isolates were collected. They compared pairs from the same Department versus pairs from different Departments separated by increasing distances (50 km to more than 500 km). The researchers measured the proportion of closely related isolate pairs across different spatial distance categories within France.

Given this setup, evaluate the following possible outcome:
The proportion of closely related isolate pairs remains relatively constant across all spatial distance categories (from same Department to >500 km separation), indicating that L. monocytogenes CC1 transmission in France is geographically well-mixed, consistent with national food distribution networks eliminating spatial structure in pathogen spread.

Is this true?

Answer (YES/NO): NO